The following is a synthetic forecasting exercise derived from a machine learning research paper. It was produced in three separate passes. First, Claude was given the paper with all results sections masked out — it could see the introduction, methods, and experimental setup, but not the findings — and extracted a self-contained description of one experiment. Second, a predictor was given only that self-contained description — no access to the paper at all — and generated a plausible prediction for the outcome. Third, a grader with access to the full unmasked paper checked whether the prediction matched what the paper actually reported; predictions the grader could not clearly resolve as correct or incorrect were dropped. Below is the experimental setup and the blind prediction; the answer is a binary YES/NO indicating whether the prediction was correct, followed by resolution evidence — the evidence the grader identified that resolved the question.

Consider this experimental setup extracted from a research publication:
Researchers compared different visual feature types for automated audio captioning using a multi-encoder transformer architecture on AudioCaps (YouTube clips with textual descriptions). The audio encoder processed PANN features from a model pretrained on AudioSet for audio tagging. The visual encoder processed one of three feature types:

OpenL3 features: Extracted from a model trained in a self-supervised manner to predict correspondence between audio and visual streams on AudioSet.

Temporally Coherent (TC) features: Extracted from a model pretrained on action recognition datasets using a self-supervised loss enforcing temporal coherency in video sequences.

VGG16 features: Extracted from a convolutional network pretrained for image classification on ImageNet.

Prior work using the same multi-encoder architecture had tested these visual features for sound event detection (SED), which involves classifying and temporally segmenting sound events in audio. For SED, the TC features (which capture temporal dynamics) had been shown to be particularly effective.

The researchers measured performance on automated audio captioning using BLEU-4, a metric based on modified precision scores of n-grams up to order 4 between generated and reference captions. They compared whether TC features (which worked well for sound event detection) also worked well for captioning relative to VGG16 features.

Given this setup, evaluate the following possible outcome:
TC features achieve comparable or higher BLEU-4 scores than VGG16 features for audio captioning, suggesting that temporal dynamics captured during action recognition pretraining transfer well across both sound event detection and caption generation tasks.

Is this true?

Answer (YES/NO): NO